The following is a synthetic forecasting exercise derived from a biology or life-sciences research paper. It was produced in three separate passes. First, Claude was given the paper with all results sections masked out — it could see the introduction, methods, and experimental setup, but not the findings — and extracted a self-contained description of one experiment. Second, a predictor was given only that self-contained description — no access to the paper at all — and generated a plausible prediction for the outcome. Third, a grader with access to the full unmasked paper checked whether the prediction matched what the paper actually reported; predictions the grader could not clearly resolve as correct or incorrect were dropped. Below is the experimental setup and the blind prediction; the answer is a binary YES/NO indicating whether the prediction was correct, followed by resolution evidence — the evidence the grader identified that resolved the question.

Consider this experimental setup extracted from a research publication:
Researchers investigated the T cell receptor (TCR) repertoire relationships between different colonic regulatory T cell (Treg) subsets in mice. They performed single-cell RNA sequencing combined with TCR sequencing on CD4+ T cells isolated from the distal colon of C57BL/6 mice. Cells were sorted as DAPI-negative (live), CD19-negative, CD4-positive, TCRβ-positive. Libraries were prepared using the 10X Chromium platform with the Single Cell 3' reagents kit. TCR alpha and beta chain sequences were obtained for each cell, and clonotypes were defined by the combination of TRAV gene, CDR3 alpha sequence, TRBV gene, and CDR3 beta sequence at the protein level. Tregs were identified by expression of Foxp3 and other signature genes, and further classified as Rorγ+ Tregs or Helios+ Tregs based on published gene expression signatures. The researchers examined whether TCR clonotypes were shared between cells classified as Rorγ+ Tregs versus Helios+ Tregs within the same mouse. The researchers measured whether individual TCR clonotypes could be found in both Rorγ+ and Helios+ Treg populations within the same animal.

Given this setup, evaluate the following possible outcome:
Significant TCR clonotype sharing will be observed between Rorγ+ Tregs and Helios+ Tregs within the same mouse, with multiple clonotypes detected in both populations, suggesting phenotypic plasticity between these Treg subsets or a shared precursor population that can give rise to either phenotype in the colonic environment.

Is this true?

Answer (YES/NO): YES